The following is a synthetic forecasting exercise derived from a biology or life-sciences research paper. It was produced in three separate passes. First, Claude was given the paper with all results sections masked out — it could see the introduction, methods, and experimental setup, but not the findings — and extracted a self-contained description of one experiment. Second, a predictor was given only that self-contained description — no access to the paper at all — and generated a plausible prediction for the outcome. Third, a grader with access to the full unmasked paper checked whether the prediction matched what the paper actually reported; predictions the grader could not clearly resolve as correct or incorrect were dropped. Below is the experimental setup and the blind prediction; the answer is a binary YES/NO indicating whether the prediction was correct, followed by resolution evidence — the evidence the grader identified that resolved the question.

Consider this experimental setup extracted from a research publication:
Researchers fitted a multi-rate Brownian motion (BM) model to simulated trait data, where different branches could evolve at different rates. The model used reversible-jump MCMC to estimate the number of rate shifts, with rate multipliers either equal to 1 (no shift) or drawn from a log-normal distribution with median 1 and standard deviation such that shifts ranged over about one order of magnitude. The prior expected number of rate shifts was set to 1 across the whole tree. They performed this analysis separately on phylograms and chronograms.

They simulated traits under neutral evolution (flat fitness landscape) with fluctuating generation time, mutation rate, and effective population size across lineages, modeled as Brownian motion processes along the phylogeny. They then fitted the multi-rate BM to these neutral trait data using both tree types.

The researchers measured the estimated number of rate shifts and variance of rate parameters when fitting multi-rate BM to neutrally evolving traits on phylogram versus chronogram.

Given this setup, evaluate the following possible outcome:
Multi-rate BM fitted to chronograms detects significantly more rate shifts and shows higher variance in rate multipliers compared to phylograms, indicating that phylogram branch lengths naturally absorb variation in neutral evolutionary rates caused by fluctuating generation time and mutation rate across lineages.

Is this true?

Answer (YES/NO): YES